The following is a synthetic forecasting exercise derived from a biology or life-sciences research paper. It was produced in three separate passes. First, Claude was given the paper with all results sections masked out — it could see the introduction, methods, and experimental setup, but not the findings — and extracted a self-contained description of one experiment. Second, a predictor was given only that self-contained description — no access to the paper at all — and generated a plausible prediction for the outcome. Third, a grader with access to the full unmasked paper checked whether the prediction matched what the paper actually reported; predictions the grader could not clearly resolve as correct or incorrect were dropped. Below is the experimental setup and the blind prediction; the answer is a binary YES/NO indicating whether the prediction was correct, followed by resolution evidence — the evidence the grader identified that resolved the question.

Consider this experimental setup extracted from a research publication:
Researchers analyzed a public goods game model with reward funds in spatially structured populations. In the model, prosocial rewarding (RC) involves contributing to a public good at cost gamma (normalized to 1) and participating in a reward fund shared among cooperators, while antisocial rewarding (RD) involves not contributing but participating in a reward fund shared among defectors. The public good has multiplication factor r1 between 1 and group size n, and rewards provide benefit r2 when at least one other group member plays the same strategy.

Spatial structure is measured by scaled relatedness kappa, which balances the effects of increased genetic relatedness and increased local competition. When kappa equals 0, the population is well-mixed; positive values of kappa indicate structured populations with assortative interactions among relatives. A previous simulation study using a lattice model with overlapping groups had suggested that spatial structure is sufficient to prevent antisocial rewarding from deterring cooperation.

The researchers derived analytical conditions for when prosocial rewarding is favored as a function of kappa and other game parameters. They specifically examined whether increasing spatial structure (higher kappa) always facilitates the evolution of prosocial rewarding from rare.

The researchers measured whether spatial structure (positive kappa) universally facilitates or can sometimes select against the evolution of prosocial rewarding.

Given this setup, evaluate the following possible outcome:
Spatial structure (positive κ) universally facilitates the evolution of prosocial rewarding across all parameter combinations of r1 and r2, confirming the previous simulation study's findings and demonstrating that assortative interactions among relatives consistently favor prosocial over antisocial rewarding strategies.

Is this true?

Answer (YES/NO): NO